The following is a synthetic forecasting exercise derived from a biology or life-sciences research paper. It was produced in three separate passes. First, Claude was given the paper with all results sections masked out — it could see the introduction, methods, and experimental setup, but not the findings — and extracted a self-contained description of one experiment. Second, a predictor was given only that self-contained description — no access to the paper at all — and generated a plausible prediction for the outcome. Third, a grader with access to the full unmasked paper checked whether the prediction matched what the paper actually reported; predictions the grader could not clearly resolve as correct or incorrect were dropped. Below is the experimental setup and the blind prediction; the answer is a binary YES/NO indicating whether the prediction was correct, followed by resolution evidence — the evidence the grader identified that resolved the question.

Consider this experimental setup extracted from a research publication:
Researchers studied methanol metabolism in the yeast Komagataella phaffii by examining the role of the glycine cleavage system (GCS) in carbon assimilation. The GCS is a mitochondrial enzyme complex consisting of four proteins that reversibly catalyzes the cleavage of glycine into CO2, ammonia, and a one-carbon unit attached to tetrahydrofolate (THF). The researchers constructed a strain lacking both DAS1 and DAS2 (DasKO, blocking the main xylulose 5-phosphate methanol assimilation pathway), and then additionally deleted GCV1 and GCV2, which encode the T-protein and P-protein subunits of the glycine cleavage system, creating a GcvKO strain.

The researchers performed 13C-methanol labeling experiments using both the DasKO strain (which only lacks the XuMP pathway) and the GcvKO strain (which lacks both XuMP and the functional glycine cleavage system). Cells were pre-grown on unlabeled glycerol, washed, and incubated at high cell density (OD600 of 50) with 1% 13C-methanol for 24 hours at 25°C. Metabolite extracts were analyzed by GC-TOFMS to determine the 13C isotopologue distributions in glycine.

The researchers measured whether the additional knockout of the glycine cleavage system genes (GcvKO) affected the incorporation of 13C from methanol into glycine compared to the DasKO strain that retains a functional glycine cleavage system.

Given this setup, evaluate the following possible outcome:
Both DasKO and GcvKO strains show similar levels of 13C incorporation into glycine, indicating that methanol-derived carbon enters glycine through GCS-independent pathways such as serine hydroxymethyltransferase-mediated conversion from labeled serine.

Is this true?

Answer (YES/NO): NO